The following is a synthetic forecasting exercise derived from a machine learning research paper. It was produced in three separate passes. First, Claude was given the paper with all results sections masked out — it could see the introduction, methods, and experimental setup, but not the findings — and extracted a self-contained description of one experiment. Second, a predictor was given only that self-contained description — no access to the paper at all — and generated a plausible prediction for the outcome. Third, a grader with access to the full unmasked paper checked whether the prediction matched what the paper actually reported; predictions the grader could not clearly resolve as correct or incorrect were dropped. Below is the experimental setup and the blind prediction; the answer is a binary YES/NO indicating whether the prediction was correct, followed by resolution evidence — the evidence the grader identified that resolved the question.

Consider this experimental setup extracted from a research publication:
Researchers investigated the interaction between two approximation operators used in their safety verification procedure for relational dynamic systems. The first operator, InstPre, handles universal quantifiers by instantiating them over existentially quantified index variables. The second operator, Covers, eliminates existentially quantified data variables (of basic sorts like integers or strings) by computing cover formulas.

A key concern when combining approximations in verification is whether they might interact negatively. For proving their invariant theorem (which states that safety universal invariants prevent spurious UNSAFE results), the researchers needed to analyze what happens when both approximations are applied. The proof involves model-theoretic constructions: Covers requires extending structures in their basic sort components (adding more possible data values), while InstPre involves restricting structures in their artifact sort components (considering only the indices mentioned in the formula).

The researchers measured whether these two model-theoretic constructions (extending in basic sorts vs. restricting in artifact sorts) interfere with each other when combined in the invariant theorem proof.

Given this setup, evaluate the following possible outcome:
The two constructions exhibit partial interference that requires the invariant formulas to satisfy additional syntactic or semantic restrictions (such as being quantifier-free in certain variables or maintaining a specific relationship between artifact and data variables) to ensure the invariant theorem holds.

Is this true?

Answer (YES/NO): NO